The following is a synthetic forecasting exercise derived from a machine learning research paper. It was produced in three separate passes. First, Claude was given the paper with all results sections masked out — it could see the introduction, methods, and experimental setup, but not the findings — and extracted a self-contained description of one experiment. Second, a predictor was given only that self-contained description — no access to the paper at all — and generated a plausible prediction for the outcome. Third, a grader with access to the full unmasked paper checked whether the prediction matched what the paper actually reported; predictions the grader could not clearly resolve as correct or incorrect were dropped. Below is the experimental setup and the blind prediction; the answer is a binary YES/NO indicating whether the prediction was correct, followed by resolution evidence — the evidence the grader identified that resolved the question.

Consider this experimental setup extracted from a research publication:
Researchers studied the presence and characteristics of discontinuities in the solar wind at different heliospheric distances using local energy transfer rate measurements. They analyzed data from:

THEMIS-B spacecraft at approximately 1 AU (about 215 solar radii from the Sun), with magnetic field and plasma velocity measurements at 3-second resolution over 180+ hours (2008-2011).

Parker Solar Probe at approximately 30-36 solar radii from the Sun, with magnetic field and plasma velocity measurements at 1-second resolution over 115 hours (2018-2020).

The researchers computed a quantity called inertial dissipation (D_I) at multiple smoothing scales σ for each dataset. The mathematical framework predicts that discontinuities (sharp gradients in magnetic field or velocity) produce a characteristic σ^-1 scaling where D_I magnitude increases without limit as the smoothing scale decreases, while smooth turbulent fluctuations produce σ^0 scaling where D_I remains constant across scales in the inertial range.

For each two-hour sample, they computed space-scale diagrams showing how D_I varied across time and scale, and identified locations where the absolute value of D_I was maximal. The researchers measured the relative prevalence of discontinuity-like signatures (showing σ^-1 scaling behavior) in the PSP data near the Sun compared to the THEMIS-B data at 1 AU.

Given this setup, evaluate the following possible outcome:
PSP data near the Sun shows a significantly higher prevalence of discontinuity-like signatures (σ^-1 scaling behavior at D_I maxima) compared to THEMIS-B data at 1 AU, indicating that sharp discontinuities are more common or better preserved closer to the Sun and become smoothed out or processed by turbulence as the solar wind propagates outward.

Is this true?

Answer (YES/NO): YES